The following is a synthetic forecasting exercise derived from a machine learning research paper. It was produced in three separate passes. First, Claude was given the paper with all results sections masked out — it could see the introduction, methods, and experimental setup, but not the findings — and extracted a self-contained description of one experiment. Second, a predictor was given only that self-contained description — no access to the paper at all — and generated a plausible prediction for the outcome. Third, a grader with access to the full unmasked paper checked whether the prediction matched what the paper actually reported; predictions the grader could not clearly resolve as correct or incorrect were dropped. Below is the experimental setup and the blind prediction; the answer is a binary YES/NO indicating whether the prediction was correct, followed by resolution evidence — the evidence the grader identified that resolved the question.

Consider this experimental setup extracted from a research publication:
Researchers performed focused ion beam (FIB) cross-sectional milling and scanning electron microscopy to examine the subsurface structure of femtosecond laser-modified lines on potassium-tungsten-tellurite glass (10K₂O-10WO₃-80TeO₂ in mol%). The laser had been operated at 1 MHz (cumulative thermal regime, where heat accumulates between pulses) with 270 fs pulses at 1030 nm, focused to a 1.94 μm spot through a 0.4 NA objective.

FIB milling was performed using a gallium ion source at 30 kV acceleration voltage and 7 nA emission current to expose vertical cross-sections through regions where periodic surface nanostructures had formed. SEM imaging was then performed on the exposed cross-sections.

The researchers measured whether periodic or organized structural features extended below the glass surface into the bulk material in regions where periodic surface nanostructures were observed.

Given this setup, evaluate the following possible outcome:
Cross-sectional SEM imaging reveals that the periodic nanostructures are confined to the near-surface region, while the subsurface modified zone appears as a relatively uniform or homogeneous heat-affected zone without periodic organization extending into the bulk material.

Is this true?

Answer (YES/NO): NO